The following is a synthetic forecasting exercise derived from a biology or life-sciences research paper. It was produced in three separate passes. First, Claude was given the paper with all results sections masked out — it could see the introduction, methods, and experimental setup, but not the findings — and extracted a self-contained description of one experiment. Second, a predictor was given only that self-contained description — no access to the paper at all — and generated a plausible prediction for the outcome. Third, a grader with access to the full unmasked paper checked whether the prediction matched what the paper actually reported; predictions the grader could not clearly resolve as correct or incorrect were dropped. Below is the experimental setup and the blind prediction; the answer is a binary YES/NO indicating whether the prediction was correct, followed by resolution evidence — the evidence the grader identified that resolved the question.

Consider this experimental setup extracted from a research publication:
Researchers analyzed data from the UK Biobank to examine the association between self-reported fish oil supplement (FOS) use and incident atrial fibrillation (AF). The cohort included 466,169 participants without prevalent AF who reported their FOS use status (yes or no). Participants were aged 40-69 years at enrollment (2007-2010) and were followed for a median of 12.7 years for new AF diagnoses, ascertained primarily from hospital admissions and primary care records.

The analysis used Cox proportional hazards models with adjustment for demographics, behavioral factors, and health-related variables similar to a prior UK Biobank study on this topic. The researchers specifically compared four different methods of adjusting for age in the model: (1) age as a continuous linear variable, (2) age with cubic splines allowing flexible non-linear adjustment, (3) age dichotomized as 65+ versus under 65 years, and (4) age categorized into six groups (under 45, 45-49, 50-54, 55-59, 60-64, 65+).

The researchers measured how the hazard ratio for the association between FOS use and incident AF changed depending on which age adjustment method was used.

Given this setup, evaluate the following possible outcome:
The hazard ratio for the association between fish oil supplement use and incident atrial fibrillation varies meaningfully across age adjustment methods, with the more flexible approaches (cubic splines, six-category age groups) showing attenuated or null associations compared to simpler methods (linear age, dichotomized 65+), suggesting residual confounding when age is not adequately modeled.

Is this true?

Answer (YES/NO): NO